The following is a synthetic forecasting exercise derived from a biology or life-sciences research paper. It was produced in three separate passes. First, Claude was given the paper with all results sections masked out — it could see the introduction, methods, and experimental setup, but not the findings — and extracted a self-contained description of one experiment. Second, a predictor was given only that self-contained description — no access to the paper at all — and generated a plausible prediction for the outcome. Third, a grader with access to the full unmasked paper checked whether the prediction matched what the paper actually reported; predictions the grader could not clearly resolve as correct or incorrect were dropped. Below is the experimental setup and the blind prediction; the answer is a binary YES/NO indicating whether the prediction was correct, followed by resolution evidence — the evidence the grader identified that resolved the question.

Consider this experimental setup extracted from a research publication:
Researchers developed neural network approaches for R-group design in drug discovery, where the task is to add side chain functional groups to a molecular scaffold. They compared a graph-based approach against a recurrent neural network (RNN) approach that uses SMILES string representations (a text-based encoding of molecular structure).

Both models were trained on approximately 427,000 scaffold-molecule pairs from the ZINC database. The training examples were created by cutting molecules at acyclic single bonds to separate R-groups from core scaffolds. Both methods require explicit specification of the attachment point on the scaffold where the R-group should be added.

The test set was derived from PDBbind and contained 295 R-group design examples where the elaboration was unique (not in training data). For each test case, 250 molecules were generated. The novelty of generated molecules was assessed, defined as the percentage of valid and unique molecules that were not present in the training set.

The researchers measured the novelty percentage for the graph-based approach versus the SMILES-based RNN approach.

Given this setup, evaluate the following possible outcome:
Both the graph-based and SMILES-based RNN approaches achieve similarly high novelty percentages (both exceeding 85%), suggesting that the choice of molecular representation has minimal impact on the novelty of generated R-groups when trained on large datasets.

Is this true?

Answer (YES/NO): NO